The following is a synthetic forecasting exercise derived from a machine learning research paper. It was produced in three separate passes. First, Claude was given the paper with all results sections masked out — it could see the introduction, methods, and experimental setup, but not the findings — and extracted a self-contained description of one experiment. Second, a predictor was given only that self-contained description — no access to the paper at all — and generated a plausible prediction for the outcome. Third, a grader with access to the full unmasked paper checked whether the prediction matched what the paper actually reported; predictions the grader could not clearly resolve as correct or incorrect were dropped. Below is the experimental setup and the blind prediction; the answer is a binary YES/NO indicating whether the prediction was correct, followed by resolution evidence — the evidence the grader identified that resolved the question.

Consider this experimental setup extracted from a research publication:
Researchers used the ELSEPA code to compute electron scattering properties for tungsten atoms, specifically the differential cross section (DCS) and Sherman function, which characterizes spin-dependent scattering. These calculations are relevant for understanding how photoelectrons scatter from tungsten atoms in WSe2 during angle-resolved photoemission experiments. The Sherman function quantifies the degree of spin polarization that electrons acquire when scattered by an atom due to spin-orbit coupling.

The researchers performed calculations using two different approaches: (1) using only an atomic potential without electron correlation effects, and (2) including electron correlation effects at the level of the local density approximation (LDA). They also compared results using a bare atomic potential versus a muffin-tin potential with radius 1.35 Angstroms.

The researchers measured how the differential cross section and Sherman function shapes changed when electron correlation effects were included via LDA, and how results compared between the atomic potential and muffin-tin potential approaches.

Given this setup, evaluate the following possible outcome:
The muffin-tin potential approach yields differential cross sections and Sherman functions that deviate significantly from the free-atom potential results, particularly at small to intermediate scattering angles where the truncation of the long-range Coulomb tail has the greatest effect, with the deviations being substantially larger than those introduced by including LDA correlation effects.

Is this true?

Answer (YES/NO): NO